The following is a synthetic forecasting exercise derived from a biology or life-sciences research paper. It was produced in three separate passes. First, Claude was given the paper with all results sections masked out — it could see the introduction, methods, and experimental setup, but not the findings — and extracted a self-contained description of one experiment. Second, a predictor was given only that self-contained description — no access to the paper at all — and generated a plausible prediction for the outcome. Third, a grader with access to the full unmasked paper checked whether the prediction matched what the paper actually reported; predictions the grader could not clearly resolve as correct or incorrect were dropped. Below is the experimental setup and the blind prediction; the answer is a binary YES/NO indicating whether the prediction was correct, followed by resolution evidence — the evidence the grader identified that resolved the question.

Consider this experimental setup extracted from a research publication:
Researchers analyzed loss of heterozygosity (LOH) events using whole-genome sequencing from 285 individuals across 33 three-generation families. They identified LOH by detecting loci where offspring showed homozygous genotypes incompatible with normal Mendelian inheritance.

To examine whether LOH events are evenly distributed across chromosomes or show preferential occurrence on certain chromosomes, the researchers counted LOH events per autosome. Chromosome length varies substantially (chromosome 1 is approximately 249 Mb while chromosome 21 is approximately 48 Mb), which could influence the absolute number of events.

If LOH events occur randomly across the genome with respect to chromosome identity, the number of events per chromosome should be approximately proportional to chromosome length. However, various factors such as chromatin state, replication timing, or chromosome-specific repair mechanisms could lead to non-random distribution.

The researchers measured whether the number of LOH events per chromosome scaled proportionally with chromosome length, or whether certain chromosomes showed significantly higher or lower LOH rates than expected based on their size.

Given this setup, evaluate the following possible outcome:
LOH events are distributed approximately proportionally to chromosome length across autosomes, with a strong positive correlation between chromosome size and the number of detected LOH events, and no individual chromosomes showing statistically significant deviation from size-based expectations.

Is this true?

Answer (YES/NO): NO